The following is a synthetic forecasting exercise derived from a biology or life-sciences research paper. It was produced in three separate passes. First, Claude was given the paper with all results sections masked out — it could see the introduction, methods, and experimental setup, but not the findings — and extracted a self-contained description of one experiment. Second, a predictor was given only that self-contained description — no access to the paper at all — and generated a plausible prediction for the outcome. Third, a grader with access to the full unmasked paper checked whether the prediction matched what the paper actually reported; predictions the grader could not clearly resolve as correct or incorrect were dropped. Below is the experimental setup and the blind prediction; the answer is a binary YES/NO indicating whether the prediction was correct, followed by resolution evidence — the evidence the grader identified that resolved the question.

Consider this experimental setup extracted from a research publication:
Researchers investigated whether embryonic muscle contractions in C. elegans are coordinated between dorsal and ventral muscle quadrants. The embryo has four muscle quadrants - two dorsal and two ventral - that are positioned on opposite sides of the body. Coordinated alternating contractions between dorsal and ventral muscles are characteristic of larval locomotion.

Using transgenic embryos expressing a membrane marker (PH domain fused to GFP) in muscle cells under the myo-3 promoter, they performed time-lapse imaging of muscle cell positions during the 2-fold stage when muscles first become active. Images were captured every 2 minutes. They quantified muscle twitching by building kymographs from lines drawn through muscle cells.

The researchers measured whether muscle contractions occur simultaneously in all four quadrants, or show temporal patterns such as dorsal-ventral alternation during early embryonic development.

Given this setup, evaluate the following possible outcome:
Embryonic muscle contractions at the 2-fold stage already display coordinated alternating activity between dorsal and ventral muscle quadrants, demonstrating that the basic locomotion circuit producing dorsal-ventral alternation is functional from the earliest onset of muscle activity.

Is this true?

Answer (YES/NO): NO